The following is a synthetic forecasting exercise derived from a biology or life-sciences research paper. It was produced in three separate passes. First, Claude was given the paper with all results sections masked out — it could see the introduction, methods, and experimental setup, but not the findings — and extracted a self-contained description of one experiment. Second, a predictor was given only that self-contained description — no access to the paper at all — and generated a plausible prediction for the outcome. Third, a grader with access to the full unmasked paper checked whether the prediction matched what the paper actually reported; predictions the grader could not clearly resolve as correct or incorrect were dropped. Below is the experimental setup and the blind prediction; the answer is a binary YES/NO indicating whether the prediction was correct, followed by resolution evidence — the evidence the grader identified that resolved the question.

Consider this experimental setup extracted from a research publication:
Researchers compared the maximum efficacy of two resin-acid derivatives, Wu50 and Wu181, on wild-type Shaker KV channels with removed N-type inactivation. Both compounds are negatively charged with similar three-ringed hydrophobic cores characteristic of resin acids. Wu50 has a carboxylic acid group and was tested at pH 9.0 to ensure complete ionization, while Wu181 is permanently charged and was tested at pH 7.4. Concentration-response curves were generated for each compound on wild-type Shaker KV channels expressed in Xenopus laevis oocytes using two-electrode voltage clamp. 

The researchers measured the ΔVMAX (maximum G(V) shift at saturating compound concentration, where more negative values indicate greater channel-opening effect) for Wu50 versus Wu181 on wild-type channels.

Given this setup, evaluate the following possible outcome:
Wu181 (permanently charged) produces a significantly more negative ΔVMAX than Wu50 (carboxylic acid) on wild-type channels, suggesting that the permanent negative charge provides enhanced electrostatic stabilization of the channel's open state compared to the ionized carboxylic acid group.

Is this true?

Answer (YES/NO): NO